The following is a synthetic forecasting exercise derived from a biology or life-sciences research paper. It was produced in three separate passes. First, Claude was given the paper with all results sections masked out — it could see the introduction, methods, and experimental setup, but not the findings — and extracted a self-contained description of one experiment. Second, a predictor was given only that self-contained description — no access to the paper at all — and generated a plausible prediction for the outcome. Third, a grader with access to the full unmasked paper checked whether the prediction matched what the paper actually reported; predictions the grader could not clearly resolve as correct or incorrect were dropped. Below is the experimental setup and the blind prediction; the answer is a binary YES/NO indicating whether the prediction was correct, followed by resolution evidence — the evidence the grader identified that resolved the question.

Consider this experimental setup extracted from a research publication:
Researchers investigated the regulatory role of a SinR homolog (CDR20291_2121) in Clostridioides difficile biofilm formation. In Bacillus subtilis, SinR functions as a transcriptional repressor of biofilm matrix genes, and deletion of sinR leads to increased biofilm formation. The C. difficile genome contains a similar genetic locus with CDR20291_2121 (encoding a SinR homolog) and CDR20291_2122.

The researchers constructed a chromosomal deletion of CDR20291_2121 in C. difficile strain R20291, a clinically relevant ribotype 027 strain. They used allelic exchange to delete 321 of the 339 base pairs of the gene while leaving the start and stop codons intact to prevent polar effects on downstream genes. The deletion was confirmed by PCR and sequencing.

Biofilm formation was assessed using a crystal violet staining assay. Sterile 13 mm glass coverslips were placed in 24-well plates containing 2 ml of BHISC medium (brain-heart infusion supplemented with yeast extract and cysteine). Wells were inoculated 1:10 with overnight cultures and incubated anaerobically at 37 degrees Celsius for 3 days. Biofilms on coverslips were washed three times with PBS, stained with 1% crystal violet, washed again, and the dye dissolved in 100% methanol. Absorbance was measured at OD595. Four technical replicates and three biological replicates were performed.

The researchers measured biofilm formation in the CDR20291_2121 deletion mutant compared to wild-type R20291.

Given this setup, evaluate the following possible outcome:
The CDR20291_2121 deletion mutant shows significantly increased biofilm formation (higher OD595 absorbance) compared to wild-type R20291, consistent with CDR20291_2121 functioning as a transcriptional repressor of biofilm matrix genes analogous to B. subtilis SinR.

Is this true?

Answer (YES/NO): YES